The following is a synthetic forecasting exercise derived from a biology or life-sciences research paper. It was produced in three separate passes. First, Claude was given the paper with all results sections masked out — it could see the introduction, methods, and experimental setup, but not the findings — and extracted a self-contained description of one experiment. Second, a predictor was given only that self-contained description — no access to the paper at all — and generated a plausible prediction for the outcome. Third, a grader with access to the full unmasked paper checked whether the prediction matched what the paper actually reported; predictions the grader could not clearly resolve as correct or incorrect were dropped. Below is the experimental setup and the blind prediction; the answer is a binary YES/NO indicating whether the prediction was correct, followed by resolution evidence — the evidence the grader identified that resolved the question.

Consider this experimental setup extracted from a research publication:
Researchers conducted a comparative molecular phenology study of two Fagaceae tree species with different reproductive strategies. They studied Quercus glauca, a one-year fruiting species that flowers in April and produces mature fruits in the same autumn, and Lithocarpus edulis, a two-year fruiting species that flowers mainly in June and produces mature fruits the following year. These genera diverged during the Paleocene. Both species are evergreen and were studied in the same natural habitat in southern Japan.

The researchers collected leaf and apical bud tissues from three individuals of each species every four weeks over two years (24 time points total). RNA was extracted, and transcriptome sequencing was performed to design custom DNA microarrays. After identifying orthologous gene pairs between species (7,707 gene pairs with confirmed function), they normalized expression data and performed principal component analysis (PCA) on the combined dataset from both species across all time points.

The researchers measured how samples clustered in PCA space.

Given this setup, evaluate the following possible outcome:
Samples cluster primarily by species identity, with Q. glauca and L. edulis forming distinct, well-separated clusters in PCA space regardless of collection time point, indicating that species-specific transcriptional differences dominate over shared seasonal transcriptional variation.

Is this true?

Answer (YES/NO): NO